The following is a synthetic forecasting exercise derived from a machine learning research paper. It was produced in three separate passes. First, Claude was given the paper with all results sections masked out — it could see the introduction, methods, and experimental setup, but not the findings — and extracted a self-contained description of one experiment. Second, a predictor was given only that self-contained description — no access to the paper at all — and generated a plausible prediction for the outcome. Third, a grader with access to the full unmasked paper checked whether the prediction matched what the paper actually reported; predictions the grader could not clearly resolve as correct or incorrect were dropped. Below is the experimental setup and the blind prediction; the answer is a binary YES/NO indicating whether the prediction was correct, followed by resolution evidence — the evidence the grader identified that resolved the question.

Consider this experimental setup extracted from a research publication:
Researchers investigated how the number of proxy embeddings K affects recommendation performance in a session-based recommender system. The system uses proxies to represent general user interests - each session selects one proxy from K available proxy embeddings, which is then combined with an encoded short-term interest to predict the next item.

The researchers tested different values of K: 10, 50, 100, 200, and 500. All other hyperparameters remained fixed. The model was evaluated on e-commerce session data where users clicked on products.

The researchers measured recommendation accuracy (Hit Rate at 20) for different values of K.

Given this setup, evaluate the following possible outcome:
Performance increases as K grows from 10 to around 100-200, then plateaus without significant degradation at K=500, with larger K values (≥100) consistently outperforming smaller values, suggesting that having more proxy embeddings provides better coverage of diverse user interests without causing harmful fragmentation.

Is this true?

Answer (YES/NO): NO